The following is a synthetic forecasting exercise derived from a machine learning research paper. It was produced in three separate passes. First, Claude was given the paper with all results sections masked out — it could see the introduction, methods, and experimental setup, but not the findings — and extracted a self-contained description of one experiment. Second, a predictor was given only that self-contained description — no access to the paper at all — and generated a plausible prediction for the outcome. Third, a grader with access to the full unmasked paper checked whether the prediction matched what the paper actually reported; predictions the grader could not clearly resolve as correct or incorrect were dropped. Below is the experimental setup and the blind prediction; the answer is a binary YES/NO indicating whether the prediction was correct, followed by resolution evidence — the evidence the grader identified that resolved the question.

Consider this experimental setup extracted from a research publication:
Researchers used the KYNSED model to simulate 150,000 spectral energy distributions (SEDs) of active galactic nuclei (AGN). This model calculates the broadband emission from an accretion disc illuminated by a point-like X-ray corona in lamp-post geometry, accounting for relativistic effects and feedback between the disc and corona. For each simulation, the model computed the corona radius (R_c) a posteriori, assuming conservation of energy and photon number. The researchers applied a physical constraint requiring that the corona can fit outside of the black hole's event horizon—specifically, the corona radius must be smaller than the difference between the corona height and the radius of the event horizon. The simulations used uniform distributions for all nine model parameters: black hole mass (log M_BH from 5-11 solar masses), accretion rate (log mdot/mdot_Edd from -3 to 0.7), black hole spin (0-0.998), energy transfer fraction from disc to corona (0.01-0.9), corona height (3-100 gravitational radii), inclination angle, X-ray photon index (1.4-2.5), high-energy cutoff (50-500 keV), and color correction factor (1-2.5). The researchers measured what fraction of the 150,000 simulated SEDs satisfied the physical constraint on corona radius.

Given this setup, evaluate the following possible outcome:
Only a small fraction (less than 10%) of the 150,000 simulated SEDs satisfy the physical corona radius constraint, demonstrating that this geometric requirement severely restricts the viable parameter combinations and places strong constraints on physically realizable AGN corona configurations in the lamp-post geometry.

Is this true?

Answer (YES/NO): NO